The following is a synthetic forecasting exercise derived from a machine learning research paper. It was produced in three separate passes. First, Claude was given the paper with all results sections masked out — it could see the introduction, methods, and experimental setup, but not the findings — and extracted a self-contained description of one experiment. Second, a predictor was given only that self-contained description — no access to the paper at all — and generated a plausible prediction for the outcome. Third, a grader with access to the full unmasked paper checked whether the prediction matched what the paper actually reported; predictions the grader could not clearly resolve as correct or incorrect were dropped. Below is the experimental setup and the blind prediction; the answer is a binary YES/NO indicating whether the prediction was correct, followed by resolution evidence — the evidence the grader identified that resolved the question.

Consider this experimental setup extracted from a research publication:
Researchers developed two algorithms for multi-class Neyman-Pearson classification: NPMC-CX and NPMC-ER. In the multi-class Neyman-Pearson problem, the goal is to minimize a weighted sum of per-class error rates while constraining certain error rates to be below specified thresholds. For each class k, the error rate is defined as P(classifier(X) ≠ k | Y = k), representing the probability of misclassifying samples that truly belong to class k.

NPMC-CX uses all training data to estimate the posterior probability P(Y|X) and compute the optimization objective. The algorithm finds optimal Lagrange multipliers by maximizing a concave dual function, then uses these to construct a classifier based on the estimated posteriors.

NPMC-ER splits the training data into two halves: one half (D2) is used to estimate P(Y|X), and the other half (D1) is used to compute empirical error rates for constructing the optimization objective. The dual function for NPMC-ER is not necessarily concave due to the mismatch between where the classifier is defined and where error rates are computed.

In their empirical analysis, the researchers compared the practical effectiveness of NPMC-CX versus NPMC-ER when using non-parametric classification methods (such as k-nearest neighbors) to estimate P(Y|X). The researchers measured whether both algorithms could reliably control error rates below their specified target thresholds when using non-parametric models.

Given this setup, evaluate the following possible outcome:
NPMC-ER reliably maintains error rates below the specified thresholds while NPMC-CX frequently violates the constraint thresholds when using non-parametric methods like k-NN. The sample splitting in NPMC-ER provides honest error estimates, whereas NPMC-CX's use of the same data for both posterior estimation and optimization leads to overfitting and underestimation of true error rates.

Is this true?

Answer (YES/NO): NO